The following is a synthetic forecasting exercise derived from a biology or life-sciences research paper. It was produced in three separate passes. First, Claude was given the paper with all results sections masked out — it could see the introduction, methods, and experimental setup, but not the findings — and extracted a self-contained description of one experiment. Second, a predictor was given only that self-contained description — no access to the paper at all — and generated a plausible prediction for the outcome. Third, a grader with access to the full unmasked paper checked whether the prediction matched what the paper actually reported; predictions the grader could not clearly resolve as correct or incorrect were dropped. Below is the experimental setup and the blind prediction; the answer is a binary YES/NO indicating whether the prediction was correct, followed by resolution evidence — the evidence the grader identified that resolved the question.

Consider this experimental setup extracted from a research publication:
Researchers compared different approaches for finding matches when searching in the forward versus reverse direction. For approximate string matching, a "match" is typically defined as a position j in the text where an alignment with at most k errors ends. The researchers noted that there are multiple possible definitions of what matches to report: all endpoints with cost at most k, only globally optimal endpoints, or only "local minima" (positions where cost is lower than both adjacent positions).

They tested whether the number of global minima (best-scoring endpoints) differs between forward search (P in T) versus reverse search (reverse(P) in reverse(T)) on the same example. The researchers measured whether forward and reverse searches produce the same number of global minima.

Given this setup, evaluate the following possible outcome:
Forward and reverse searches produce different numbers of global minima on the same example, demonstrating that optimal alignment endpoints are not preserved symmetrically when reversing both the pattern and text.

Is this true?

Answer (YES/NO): YES